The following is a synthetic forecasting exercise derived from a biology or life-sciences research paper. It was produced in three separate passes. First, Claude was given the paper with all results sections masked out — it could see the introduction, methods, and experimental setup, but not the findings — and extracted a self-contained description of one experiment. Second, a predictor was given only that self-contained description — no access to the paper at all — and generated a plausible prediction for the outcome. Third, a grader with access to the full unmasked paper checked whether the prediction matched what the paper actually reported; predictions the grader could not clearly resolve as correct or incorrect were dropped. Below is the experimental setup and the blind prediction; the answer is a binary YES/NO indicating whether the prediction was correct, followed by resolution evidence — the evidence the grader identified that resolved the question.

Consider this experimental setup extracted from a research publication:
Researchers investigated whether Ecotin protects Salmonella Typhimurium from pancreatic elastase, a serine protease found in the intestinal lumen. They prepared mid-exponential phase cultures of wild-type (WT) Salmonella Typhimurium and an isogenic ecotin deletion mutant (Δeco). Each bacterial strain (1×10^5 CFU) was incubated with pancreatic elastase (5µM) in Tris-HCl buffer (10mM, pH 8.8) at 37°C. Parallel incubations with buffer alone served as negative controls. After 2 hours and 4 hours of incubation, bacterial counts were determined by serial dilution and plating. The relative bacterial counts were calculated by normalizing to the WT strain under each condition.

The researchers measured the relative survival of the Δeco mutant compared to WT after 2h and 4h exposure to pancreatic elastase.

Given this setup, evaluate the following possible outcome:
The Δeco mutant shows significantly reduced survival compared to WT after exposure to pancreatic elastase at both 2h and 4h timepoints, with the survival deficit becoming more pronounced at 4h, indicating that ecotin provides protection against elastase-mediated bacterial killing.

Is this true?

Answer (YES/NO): YES